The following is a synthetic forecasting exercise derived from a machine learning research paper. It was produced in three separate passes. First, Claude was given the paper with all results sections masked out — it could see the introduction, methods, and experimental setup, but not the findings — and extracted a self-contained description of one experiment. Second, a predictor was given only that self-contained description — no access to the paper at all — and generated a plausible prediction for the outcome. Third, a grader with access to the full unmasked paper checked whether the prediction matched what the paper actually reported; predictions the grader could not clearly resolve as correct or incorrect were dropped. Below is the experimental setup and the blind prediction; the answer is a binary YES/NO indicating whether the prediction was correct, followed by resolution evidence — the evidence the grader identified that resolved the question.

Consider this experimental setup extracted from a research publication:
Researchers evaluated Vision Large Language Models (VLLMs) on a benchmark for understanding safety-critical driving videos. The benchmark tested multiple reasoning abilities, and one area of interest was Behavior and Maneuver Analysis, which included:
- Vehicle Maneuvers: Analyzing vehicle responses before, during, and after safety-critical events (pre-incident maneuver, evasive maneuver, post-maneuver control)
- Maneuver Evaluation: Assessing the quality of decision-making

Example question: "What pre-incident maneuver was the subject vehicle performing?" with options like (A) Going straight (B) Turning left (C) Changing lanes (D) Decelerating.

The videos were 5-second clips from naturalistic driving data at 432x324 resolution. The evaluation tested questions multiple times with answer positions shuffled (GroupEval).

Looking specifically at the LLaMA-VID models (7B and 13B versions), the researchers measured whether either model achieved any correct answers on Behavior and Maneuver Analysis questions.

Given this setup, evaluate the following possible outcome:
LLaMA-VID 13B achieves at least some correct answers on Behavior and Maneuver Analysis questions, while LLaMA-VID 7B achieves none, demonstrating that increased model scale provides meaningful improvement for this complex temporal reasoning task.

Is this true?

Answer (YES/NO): NO